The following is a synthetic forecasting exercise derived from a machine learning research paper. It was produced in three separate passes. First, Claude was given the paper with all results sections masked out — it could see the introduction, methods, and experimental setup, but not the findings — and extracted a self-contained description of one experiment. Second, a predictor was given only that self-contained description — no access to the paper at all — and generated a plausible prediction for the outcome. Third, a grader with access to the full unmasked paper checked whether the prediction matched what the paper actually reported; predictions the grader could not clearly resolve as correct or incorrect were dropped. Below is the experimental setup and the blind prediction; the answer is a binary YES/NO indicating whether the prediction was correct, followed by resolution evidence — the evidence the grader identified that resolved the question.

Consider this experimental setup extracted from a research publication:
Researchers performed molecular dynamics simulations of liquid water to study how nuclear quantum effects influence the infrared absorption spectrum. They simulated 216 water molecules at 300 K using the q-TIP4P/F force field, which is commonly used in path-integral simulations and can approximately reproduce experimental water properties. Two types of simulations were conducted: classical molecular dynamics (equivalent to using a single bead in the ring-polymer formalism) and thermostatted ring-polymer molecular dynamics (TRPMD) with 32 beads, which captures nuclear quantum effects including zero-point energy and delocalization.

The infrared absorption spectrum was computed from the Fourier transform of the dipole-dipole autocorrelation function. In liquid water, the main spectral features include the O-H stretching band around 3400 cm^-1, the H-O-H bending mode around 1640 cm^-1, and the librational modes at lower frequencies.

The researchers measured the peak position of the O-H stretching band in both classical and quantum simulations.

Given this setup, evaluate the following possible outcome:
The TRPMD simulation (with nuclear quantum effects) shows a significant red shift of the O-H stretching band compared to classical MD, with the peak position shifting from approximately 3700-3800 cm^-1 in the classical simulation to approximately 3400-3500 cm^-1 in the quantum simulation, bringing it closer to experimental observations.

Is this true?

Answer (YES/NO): NO